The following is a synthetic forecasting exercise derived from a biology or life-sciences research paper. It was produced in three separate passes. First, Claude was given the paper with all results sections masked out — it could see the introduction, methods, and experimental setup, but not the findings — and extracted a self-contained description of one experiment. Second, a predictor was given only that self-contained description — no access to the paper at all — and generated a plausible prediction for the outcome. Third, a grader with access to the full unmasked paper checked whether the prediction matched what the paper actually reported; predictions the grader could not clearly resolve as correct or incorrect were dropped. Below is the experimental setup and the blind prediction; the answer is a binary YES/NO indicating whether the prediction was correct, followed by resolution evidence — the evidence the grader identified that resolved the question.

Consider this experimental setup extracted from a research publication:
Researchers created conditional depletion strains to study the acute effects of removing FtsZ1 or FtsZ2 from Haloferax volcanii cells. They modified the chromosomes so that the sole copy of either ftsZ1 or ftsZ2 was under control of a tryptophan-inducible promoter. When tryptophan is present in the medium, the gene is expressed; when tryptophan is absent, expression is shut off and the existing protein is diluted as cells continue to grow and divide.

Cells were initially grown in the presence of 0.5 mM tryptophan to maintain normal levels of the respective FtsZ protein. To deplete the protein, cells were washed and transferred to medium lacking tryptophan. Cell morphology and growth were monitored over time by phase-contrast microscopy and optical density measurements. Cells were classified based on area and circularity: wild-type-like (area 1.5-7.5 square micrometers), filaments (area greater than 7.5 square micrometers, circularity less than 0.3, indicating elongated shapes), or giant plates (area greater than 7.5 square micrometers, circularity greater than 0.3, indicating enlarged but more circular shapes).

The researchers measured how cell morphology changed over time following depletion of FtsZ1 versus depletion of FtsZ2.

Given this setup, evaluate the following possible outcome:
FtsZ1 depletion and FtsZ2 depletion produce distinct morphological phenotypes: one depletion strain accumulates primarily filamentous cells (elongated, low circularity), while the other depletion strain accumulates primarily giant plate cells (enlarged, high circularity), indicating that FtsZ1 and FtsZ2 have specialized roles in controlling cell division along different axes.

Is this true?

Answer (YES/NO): NO